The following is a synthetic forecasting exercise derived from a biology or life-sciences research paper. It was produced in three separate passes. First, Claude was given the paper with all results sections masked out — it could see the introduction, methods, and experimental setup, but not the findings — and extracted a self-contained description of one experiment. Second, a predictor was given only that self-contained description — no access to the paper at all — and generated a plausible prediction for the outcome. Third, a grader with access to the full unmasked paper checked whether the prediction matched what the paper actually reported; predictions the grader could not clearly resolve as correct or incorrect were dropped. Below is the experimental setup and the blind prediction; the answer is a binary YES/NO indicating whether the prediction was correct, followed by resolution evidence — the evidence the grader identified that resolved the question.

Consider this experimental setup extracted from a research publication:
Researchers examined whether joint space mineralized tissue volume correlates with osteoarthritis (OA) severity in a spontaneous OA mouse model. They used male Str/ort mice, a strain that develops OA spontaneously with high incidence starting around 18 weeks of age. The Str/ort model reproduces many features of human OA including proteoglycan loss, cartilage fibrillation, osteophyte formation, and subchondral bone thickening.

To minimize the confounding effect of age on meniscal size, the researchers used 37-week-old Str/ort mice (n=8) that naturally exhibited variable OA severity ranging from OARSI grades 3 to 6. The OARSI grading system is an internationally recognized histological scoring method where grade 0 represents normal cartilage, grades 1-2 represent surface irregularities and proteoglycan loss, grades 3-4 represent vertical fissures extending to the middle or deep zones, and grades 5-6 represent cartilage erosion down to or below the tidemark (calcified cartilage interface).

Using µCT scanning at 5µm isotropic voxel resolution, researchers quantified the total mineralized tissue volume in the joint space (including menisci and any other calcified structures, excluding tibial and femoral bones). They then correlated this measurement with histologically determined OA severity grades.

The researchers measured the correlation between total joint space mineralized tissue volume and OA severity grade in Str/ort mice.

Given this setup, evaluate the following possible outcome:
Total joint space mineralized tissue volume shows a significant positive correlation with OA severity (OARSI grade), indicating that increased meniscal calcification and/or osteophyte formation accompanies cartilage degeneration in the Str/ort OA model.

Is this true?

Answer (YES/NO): YES